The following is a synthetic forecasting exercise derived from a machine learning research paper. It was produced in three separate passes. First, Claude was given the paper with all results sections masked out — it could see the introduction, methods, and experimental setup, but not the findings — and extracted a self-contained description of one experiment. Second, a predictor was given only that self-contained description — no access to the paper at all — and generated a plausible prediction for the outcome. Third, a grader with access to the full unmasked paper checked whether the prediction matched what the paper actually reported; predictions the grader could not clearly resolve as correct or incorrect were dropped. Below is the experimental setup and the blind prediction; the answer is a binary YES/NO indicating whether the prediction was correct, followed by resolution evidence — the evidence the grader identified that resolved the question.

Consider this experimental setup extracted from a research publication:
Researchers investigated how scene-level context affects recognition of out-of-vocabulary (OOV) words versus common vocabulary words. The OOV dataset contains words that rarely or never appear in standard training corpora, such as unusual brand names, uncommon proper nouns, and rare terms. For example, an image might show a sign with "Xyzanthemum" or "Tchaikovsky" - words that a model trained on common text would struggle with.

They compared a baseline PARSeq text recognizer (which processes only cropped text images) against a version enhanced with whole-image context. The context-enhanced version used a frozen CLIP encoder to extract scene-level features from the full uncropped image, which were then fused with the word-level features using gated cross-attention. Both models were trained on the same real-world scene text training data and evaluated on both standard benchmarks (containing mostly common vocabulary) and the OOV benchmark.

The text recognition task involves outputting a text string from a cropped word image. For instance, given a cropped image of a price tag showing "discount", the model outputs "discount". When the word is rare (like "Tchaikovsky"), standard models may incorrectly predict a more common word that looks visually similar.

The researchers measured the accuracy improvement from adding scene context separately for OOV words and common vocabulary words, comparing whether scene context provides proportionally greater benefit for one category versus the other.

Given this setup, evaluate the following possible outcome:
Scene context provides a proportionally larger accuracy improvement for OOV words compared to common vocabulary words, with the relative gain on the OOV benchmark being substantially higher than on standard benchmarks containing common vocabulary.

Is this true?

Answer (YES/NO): YES